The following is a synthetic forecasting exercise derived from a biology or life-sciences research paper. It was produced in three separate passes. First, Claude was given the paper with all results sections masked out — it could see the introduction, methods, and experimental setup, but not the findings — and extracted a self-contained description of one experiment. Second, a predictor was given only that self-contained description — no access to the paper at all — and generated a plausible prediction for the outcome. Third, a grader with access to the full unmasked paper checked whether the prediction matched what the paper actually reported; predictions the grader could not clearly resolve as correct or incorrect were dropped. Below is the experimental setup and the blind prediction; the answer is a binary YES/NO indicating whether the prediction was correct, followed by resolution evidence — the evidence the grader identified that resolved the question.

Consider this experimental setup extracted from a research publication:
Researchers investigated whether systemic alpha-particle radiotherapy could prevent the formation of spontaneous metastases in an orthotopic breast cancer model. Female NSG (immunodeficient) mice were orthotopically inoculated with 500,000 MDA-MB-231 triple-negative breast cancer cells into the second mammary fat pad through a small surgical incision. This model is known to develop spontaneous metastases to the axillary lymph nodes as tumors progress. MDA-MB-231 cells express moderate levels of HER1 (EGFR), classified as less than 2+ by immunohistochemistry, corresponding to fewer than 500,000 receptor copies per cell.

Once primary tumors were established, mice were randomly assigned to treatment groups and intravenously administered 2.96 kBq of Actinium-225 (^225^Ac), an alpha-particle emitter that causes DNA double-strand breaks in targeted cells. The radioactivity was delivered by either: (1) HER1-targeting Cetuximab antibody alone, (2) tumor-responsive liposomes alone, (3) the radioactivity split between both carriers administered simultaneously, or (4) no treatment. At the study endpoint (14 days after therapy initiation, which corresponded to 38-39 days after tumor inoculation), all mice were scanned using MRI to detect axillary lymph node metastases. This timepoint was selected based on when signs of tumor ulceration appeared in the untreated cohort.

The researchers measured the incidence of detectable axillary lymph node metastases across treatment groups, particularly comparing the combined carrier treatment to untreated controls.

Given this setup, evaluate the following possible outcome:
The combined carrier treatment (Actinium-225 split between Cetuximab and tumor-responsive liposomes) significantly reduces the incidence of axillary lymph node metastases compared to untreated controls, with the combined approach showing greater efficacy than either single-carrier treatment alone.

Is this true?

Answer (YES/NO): YES